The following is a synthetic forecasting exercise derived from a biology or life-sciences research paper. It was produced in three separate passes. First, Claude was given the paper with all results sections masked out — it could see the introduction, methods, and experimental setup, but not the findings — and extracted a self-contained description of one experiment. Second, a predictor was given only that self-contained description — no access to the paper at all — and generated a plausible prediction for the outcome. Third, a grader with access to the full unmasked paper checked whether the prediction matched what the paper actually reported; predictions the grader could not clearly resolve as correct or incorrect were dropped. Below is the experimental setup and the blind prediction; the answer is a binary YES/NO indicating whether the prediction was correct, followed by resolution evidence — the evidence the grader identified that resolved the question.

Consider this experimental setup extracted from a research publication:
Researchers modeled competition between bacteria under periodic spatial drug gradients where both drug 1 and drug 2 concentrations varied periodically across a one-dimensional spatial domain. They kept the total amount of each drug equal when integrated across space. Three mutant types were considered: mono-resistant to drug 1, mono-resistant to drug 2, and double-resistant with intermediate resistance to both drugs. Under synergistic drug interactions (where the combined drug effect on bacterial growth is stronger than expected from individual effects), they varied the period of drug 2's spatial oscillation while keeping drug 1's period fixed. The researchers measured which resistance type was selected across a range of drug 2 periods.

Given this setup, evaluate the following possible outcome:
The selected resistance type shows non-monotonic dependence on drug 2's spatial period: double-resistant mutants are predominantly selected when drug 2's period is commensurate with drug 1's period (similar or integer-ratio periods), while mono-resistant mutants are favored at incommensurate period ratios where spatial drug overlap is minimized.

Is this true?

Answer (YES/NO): NO